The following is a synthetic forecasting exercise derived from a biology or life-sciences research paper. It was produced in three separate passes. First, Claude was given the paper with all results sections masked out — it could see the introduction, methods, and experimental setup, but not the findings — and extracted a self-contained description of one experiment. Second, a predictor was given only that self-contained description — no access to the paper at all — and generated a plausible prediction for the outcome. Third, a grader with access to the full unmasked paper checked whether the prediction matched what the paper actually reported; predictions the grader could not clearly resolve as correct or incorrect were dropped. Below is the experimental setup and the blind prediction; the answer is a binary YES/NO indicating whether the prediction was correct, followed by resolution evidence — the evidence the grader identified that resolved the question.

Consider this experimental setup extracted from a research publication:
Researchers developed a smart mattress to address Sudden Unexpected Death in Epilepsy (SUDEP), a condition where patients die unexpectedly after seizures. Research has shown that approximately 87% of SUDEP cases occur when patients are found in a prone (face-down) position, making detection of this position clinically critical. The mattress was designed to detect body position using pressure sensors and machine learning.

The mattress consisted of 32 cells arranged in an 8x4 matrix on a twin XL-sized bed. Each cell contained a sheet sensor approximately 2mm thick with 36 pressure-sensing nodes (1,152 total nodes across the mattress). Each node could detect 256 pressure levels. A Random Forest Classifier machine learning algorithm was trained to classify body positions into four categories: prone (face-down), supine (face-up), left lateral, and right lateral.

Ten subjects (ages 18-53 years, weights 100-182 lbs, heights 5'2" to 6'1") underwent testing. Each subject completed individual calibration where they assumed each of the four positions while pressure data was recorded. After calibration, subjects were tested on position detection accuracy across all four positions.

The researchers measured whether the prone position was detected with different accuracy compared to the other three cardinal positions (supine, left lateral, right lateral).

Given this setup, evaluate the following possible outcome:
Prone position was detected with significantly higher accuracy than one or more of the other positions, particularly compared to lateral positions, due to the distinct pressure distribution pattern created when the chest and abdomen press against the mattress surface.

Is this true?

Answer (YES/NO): NO